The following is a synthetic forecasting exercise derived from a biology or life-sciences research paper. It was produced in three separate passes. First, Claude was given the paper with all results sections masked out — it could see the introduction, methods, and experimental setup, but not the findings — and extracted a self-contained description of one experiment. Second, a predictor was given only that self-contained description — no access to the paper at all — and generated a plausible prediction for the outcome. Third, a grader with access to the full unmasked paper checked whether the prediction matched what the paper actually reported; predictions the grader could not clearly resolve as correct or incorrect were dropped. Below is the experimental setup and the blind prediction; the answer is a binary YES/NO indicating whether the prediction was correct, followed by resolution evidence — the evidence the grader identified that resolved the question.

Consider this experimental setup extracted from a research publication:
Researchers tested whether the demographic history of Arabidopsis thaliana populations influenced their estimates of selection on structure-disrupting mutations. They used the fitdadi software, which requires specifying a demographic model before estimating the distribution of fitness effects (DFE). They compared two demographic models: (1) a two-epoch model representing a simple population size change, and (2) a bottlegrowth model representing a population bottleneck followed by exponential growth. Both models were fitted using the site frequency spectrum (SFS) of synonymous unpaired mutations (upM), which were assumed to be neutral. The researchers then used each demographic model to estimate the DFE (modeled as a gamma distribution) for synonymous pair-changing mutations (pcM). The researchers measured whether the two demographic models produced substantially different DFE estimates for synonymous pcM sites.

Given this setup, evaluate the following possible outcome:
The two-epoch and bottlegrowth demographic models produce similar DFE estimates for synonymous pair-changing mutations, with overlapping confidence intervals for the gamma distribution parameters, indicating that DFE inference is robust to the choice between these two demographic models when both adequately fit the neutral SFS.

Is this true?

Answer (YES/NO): NO